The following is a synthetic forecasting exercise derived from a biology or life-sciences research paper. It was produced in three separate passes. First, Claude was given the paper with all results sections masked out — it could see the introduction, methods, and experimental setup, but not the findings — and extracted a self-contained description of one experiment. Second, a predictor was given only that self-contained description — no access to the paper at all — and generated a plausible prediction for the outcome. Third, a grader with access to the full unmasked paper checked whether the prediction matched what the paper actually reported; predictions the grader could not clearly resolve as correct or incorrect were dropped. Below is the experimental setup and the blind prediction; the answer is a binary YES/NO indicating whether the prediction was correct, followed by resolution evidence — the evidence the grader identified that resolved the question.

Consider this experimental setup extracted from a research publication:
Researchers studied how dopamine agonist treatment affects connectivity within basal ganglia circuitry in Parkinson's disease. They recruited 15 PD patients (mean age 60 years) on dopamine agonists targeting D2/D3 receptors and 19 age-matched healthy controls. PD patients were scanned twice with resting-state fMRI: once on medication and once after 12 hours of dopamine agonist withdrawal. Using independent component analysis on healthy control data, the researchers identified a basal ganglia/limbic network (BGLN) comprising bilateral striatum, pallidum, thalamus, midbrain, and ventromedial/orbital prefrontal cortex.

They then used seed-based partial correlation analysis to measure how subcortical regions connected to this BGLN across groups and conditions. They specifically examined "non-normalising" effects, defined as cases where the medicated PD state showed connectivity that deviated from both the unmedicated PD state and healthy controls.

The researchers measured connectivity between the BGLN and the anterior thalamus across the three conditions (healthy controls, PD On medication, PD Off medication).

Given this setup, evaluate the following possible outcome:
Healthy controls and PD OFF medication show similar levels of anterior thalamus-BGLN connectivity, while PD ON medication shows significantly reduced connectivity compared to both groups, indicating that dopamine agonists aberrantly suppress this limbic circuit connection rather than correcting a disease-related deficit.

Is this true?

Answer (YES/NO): YES